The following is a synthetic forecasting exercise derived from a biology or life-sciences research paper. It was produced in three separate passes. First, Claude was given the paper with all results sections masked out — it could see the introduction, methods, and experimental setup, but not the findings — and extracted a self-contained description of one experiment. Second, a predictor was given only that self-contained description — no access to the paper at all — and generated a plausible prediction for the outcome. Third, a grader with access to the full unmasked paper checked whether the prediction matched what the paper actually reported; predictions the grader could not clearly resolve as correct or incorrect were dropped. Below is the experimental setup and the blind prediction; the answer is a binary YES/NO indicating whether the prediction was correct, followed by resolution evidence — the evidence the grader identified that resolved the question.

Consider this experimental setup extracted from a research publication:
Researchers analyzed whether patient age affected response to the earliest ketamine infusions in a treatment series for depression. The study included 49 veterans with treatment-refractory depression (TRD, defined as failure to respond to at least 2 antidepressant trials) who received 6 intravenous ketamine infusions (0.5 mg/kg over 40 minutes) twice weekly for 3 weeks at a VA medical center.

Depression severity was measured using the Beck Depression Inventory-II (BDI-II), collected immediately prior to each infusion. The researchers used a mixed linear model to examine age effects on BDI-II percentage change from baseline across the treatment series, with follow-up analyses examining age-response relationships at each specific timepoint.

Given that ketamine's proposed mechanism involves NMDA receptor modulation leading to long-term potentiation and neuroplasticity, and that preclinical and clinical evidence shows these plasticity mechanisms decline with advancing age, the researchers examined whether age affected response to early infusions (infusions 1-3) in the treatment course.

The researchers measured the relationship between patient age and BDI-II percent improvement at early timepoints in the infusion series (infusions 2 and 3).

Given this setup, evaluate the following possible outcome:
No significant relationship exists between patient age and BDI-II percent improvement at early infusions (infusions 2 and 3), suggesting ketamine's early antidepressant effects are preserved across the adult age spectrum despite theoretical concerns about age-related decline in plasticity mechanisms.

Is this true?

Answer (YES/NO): YES